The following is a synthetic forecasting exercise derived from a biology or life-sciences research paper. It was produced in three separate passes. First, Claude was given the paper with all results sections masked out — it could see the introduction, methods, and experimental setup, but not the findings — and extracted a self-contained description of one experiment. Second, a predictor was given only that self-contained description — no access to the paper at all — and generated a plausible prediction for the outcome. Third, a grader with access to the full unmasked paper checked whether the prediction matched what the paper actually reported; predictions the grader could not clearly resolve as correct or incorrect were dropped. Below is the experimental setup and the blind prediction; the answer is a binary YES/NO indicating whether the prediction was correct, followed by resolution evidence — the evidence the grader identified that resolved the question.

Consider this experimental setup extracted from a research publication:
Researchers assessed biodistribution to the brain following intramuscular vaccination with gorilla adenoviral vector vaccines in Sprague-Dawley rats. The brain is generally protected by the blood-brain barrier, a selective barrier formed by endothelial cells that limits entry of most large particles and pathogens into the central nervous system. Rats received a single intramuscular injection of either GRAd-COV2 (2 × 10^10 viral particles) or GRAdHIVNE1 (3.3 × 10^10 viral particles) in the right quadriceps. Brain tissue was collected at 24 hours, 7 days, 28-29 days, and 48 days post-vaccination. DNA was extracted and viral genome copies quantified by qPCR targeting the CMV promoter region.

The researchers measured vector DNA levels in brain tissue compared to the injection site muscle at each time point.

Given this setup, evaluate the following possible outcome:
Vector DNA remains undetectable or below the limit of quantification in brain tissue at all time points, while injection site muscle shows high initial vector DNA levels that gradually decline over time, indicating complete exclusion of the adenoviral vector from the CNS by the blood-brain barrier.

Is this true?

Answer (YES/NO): NO